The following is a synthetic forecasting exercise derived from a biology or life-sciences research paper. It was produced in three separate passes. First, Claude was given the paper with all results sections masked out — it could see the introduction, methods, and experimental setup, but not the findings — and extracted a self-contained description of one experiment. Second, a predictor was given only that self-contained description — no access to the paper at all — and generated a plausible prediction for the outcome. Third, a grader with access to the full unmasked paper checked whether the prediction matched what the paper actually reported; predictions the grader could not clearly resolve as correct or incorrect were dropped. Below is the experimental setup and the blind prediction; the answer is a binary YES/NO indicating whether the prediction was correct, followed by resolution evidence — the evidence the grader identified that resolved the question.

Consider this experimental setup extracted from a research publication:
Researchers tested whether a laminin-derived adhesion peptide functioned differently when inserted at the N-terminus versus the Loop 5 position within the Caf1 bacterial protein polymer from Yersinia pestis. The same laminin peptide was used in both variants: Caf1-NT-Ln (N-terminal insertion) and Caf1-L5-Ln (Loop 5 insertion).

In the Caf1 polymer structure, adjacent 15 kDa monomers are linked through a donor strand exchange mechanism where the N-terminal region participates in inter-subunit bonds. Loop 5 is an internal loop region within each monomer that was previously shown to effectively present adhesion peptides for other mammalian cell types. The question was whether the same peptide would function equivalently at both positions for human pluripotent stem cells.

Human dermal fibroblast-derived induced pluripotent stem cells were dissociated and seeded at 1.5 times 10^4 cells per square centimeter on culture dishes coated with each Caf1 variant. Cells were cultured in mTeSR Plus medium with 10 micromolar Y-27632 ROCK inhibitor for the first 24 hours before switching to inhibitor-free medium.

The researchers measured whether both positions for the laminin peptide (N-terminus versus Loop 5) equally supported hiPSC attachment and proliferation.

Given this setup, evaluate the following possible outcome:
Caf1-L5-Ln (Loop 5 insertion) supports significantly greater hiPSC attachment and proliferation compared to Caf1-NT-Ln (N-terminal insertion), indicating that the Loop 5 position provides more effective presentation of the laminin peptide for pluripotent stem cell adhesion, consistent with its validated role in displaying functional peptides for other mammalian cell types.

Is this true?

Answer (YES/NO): NO